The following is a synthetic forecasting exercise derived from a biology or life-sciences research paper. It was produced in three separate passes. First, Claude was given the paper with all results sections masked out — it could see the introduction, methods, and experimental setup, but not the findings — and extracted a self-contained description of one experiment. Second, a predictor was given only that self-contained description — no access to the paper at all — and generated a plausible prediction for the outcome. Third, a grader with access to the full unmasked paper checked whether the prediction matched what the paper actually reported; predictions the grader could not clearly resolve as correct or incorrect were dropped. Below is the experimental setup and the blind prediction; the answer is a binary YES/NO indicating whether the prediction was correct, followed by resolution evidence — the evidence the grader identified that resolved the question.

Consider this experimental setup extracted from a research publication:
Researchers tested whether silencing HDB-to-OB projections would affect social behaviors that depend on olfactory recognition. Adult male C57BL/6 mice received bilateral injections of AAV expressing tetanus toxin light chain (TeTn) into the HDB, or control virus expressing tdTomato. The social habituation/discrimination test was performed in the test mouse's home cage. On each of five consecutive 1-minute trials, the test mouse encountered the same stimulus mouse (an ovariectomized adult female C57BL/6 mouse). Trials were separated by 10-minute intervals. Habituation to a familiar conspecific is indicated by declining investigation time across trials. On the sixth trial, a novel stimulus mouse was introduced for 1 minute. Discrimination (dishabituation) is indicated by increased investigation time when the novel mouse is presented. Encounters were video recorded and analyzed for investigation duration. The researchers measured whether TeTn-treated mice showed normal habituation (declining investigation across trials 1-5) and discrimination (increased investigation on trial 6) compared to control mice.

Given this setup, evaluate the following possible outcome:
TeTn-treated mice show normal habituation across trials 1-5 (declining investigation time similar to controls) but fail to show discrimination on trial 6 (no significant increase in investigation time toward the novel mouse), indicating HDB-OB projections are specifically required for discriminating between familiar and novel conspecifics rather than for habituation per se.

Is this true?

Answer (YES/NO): NO